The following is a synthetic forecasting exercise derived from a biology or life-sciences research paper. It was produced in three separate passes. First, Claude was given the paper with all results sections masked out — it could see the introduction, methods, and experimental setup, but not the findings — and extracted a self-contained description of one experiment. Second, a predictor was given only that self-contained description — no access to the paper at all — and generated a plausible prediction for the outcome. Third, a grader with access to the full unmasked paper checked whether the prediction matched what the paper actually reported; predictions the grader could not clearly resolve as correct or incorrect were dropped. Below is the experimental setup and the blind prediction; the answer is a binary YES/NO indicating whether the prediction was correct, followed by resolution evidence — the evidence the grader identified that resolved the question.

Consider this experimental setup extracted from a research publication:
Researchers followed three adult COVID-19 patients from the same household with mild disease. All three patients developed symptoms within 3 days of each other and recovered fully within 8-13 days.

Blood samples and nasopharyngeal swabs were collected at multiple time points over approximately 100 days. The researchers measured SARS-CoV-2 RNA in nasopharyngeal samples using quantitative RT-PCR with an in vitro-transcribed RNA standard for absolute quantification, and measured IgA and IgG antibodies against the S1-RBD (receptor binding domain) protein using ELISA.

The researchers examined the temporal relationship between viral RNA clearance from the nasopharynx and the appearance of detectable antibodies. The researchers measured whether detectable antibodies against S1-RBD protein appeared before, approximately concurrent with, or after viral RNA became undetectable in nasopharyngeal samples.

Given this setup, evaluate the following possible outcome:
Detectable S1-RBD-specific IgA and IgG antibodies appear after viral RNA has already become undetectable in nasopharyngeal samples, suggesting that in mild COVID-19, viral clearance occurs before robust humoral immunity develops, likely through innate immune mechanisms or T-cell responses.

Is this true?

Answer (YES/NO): NO